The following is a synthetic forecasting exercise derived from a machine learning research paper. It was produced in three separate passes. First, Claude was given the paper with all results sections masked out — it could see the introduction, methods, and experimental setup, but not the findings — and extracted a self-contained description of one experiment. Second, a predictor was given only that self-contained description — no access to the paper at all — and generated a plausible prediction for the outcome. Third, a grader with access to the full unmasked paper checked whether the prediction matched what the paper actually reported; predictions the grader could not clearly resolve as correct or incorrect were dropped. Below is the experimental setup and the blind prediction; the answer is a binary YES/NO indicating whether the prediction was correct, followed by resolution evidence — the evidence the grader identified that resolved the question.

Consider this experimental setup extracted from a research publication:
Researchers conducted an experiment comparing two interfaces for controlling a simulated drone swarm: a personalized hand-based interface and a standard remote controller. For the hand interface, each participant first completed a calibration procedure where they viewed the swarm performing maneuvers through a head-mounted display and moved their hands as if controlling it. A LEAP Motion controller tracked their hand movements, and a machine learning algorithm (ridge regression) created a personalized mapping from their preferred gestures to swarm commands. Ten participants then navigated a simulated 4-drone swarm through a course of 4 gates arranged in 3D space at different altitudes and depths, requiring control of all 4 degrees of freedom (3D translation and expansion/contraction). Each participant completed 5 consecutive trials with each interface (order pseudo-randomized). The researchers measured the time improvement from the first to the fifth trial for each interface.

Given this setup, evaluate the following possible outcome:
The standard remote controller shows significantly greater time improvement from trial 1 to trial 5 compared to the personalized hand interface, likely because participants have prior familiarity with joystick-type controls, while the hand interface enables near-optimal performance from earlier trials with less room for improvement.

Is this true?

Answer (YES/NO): NO